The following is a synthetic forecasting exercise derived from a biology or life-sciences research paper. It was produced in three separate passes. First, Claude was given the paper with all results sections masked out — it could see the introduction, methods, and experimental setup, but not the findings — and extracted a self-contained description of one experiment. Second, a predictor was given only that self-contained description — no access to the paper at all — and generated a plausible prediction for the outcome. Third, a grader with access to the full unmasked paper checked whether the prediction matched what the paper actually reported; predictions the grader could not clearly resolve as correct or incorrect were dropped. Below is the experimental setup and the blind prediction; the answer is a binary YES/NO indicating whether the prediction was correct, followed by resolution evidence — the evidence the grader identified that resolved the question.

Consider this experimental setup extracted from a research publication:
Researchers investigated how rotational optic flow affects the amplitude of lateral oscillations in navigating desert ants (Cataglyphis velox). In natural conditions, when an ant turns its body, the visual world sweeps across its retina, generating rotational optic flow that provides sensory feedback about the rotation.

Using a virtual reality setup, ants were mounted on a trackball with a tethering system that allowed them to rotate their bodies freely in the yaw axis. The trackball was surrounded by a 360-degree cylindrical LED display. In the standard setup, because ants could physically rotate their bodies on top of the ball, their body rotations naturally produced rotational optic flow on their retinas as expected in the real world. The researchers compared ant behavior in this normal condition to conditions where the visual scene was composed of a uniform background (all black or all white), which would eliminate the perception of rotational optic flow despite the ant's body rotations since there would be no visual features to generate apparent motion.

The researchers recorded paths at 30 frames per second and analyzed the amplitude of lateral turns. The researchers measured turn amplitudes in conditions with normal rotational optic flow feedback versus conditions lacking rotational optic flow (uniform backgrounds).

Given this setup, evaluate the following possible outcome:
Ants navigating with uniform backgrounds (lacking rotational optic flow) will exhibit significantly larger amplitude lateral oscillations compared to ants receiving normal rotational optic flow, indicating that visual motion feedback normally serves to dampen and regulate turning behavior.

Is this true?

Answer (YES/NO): YES